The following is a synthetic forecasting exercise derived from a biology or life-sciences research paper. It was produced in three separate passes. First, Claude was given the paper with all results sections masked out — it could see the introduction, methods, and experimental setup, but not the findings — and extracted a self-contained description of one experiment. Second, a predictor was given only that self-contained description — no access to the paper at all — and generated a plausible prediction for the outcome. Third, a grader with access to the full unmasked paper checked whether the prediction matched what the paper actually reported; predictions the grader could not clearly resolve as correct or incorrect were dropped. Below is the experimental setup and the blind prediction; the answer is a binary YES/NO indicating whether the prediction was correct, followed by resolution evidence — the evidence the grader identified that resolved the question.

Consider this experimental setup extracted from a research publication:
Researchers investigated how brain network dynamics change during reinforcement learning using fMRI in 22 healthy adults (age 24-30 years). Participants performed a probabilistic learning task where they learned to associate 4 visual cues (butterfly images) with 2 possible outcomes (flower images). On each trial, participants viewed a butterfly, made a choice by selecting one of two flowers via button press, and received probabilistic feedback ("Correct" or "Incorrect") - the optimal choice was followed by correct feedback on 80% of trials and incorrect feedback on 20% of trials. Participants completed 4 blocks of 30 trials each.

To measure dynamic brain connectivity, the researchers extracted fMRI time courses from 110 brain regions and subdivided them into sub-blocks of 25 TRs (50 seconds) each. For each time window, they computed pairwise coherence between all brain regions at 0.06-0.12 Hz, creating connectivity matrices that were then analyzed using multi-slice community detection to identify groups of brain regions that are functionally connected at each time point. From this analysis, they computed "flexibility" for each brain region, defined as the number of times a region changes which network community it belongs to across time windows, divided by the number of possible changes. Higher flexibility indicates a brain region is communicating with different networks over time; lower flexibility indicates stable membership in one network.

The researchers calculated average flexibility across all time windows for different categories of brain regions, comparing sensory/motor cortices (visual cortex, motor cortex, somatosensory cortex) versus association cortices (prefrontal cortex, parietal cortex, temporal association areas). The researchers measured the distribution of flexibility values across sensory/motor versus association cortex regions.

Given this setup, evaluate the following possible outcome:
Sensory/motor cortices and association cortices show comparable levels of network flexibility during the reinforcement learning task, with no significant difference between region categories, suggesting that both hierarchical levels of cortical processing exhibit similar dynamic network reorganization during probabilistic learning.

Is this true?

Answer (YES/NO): NO